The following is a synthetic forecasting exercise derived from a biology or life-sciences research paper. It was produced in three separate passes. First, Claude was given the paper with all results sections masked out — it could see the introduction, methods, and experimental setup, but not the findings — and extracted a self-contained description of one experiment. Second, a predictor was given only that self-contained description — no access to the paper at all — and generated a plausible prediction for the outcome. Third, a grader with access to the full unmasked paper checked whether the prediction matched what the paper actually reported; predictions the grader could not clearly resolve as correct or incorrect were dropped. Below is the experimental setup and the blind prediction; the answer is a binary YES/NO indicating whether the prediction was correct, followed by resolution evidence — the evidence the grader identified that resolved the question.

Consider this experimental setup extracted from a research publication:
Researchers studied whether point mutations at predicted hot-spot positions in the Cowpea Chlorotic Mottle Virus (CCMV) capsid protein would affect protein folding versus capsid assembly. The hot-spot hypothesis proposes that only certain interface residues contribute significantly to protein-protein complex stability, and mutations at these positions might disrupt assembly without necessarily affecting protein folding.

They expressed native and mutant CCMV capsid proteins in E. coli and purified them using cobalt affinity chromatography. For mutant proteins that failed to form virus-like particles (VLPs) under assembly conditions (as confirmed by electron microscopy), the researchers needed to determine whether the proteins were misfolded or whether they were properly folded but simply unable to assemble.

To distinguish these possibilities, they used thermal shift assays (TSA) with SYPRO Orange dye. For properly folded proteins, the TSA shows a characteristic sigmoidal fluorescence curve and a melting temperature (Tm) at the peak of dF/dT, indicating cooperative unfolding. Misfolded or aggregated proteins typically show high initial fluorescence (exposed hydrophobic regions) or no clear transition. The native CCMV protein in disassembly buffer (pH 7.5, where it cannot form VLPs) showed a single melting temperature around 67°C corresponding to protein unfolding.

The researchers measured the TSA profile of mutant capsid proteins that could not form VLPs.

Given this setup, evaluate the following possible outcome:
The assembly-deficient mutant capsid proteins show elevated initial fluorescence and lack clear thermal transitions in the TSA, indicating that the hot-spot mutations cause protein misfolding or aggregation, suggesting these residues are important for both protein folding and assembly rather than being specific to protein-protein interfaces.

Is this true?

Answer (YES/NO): NO